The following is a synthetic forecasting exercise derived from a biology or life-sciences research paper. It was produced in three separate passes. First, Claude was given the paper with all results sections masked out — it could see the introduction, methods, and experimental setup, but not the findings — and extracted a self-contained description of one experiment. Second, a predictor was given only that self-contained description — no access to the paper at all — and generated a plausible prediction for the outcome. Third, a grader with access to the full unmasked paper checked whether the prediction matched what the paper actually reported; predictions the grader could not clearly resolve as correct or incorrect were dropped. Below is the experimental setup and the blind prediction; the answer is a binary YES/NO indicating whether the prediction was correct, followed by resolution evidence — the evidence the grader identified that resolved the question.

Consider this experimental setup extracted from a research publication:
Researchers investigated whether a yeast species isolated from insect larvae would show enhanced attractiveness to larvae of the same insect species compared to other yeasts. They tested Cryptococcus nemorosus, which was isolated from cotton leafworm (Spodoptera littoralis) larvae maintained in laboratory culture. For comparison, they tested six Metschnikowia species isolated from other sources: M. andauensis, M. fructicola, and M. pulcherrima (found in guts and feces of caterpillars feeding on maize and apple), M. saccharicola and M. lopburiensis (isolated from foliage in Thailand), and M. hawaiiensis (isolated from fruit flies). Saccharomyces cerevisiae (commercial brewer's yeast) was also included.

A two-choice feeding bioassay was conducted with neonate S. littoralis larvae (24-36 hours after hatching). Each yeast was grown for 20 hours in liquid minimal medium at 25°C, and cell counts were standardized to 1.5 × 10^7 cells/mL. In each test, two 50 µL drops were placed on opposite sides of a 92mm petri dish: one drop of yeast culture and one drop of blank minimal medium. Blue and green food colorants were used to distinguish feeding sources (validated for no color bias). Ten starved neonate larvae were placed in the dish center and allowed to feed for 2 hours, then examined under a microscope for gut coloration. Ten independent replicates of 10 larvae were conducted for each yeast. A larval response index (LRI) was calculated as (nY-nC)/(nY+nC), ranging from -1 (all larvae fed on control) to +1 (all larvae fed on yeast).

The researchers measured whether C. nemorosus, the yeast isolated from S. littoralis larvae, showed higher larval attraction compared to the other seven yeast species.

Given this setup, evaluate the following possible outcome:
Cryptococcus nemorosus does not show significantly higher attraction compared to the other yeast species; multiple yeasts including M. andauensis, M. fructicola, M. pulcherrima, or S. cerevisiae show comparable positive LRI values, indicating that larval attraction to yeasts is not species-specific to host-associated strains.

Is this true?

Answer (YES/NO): NO